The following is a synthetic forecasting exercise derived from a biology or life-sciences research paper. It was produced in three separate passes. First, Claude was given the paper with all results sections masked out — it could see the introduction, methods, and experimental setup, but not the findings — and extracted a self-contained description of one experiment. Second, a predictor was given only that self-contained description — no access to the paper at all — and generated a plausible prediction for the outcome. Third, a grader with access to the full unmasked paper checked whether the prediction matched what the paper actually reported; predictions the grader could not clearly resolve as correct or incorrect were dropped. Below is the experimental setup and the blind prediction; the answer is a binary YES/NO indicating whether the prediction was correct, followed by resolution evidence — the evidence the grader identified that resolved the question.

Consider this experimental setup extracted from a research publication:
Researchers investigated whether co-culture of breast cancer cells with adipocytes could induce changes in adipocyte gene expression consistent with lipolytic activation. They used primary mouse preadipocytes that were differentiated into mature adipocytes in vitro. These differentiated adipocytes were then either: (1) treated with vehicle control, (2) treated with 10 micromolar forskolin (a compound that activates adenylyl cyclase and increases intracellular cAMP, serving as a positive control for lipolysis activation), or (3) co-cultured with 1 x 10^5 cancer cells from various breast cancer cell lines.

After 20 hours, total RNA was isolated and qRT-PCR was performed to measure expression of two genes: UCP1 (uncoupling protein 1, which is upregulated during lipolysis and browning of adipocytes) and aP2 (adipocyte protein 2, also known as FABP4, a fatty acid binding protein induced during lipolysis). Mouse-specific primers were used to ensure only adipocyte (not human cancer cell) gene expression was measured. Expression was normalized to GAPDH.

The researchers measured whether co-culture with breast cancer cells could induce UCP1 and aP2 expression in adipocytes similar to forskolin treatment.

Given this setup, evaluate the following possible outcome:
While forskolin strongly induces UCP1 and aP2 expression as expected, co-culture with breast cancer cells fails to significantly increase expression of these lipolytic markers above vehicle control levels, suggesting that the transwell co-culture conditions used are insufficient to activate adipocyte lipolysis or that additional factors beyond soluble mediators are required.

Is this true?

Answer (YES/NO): NO